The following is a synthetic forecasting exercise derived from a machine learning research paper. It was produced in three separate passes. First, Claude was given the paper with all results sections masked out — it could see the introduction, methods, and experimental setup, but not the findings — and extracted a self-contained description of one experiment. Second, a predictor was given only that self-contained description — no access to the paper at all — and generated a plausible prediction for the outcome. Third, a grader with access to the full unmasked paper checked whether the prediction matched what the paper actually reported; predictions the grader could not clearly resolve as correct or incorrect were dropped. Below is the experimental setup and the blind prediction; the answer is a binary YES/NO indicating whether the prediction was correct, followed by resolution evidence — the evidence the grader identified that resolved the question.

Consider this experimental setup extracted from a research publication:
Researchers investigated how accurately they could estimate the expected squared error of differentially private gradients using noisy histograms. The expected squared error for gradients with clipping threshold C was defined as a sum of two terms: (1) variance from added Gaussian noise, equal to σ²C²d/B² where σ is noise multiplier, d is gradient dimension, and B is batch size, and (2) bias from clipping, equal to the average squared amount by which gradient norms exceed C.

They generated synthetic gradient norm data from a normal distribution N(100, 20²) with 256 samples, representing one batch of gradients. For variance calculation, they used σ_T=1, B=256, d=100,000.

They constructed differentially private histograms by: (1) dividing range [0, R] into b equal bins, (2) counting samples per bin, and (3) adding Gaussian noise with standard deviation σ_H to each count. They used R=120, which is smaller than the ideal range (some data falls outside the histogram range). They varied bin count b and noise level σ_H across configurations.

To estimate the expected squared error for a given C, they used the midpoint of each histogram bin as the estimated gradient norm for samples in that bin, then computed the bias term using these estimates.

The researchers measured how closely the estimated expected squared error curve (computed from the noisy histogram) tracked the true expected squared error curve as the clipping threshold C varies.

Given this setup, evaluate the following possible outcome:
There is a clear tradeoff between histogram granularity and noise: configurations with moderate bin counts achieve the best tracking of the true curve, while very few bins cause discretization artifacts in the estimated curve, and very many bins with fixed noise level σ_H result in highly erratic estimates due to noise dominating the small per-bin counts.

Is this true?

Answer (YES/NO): NO